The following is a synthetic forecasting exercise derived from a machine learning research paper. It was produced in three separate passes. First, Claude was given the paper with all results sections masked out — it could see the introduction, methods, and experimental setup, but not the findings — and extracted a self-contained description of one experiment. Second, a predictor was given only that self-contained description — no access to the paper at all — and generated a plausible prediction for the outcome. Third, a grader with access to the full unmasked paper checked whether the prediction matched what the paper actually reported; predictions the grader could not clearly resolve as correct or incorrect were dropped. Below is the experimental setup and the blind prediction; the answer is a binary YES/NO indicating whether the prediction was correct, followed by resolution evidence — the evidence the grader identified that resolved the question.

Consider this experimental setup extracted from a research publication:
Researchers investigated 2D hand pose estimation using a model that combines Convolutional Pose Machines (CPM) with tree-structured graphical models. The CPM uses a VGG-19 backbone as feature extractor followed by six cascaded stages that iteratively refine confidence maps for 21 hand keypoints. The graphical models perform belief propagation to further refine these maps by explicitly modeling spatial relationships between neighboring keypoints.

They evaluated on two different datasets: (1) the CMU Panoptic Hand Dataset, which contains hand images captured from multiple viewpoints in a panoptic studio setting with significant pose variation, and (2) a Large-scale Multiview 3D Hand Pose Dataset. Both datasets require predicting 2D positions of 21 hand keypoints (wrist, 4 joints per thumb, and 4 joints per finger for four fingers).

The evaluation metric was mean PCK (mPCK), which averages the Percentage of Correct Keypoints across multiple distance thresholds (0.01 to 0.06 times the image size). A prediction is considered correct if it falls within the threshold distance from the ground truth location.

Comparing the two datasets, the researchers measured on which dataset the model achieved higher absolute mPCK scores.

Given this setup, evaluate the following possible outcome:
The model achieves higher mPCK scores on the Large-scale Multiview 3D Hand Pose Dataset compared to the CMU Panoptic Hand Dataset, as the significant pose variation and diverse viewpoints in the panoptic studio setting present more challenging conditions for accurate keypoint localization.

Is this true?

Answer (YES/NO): YES